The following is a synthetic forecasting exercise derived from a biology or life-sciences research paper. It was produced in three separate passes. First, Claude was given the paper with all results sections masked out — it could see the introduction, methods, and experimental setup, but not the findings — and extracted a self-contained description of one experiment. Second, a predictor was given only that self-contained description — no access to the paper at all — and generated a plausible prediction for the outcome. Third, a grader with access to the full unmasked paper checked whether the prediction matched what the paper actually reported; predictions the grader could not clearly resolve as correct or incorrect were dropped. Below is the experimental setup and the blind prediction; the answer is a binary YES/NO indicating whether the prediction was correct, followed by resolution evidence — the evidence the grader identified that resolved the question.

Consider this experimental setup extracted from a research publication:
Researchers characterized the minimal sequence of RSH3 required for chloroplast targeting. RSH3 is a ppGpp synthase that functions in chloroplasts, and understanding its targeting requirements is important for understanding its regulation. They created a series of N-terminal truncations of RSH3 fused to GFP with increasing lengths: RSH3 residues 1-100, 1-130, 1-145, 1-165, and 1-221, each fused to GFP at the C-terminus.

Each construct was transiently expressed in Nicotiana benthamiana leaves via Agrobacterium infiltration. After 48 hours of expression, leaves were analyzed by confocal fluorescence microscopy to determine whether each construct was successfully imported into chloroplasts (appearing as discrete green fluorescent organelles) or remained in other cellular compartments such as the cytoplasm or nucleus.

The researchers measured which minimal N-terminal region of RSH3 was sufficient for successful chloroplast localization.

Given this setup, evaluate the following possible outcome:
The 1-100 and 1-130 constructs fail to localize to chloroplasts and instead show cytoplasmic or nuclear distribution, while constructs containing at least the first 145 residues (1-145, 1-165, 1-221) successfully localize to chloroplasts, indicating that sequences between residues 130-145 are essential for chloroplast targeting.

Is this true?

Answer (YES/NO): NO